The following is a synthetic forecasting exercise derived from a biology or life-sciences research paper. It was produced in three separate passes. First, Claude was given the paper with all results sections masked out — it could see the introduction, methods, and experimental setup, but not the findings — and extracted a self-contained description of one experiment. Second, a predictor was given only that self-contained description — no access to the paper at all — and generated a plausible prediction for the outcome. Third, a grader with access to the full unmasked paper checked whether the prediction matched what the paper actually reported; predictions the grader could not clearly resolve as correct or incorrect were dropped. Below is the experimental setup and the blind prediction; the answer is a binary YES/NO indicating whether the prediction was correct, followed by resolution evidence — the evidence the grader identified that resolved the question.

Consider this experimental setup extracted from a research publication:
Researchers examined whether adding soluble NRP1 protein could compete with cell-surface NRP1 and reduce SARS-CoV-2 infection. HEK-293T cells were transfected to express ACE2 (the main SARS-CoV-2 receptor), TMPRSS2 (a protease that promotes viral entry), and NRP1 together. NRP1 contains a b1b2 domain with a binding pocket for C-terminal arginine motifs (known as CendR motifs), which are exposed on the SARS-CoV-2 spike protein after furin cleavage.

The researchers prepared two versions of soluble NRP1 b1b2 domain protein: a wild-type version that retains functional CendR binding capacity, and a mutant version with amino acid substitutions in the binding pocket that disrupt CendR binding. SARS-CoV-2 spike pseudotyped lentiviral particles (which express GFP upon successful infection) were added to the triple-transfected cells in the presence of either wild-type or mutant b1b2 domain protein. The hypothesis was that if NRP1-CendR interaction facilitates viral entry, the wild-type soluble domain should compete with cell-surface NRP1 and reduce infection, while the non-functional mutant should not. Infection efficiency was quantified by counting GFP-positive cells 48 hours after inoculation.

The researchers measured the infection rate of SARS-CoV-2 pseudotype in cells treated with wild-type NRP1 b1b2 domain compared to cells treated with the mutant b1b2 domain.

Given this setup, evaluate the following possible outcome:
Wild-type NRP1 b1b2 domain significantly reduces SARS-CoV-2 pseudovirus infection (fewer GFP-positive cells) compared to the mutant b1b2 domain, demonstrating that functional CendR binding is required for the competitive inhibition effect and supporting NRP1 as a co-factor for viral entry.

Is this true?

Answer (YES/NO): YES